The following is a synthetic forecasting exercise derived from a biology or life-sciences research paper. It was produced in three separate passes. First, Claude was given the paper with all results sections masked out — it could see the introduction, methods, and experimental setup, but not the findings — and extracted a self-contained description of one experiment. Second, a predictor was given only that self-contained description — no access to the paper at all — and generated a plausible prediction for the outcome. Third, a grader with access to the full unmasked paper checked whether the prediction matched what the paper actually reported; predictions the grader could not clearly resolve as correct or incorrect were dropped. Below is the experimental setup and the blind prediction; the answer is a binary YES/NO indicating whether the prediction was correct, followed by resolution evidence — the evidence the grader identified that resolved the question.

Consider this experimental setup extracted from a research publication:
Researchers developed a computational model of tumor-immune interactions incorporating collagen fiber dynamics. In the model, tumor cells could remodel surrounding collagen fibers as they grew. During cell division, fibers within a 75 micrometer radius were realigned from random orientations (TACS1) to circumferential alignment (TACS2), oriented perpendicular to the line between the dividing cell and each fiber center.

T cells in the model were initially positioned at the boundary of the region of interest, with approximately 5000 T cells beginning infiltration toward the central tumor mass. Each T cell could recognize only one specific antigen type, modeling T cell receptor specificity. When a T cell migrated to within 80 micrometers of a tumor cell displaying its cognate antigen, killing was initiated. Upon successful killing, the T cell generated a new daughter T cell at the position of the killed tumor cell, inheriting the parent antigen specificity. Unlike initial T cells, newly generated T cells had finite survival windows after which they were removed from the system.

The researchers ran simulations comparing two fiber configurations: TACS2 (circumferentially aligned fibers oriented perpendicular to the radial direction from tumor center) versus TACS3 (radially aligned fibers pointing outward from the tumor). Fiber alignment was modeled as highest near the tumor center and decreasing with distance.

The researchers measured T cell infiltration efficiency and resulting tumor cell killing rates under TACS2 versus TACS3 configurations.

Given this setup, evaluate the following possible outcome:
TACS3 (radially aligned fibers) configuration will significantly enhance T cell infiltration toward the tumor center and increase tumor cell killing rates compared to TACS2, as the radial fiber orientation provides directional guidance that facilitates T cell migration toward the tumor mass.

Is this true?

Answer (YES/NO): YES